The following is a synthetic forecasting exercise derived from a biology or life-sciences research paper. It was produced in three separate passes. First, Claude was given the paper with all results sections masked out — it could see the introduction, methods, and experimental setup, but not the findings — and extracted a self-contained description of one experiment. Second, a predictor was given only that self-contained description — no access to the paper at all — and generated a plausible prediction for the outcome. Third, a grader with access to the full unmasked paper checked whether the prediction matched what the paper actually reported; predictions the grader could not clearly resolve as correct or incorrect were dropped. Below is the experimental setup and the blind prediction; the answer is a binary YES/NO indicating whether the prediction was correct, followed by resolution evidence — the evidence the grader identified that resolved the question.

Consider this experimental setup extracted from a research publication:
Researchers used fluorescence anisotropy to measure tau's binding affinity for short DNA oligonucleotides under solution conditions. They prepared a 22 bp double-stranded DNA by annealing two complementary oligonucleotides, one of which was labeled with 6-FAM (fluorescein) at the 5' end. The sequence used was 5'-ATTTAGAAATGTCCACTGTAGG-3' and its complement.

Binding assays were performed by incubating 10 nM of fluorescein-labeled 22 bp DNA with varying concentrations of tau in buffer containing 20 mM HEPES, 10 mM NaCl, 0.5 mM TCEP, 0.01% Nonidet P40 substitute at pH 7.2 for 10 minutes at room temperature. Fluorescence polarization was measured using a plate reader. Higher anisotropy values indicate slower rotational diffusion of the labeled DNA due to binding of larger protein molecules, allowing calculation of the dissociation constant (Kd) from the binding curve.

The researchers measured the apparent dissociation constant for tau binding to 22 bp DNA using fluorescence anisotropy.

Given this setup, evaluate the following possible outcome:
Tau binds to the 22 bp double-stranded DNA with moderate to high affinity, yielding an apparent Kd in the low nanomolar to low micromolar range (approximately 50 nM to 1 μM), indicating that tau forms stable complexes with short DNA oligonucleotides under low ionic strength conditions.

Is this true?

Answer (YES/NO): NO